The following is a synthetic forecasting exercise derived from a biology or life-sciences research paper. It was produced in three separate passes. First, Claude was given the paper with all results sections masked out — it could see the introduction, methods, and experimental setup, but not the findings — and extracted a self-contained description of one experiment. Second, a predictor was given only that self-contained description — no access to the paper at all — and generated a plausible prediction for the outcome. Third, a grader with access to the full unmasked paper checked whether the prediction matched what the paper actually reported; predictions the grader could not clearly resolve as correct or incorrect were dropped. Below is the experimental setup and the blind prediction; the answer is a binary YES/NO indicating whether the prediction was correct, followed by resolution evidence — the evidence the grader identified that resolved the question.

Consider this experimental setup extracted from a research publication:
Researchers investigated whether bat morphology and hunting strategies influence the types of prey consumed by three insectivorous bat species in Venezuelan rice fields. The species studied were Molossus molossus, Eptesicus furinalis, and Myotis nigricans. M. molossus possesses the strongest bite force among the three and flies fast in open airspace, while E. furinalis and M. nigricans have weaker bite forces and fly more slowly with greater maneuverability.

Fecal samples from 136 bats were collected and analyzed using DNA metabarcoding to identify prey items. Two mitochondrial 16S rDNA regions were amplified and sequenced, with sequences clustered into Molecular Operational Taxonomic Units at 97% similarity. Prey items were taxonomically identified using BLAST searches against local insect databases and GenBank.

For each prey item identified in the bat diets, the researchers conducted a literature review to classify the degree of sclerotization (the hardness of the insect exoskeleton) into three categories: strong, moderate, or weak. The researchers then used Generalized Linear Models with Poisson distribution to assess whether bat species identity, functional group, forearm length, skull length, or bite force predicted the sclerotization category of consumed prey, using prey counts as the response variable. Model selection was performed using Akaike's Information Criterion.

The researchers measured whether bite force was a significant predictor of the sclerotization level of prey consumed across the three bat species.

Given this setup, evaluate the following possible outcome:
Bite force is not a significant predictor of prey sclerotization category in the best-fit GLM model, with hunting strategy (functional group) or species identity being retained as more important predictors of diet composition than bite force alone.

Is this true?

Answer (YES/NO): NO